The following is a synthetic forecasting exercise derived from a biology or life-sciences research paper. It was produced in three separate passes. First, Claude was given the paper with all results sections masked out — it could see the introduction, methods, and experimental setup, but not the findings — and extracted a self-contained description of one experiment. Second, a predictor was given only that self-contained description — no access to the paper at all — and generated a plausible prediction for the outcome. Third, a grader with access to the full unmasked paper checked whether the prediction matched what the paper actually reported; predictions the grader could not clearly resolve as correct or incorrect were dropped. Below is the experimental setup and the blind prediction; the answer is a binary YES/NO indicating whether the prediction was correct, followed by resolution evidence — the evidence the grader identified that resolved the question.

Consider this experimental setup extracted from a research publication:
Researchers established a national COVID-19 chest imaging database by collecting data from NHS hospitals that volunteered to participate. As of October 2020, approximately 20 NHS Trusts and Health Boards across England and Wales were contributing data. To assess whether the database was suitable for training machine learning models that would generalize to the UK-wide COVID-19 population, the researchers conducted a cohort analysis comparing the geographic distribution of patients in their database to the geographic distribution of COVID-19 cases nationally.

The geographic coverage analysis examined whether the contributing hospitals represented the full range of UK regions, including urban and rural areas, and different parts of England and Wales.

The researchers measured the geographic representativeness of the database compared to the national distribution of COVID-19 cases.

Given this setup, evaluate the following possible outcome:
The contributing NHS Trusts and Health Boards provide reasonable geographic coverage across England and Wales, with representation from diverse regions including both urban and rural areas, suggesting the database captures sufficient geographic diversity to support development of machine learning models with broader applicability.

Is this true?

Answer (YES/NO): NO